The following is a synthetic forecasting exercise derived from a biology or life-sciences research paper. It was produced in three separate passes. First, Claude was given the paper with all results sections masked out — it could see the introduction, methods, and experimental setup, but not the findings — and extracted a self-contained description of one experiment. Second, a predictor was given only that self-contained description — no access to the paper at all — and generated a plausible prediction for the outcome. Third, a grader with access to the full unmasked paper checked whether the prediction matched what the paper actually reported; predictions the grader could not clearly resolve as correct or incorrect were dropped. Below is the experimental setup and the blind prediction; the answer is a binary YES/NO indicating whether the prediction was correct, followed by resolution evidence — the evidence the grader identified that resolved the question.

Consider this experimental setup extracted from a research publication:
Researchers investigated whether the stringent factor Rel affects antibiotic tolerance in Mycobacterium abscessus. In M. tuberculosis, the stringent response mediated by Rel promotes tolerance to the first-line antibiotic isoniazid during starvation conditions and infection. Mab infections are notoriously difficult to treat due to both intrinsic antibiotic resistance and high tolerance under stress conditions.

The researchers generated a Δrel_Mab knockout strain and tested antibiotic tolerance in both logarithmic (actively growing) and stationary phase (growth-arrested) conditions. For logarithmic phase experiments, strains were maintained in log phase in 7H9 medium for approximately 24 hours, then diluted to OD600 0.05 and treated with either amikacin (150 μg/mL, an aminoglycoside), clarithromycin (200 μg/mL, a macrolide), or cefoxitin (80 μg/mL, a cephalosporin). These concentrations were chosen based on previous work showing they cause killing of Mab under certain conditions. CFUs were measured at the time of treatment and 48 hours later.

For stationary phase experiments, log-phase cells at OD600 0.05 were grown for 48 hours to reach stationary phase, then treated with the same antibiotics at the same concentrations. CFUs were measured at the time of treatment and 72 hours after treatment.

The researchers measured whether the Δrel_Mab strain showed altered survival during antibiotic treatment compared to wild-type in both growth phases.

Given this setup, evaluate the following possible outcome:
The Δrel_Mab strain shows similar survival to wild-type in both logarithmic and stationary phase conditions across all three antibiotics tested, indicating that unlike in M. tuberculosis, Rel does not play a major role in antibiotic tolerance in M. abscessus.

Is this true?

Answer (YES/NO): NO